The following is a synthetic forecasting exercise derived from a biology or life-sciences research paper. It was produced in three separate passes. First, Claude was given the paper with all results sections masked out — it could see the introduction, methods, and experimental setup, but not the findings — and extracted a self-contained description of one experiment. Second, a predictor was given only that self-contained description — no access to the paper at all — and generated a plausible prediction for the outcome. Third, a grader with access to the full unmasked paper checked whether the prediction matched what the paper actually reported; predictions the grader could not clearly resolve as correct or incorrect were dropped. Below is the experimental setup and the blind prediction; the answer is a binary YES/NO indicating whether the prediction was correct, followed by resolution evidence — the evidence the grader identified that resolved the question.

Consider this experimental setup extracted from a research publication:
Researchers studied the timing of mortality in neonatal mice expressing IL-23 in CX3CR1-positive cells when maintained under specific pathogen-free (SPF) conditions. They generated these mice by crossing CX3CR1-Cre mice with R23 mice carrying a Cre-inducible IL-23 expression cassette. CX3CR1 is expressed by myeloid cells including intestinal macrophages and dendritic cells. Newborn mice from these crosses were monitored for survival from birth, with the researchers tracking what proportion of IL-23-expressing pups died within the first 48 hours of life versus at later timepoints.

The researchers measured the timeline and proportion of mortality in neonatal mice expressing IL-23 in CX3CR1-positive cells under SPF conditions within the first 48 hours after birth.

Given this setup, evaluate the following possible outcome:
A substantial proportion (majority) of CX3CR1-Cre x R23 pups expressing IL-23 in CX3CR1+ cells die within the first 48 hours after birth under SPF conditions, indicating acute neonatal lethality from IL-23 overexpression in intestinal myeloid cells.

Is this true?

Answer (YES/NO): NO